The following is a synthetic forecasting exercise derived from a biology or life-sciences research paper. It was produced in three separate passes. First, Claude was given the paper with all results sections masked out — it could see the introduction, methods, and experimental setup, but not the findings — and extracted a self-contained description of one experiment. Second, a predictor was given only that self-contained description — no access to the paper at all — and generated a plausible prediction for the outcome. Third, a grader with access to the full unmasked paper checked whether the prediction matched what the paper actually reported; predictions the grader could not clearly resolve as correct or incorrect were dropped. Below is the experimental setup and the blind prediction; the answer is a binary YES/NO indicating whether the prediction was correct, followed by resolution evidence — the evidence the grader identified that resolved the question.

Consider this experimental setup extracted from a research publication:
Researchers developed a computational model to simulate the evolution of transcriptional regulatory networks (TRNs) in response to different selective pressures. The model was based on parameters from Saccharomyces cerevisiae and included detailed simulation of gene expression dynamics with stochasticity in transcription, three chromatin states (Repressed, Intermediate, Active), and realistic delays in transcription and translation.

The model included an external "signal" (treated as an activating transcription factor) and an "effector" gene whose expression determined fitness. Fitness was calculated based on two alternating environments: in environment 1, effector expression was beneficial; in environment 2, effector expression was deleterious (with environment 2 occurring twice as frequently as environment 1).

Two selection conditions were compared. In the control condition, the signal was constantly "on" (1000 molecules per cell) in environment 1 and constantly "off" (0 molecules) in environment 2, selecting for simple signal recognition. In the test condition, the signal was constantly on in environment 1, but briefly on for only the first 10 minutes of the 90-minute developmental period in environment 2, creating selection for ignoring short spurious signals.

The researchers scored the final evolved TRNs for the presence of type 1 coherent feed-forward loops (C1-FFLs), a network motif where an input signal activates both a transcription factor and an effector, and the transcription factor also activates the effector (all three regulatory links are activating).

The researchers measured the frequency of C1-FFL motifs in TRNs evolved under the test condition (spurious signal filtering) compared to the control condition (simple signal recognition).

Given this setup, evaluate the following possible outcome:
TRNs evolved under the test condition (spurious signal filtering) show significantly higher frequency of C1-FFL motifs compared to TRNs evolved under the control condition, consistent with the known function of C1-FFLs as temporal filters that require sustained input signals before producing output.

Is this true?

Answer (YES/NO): YES